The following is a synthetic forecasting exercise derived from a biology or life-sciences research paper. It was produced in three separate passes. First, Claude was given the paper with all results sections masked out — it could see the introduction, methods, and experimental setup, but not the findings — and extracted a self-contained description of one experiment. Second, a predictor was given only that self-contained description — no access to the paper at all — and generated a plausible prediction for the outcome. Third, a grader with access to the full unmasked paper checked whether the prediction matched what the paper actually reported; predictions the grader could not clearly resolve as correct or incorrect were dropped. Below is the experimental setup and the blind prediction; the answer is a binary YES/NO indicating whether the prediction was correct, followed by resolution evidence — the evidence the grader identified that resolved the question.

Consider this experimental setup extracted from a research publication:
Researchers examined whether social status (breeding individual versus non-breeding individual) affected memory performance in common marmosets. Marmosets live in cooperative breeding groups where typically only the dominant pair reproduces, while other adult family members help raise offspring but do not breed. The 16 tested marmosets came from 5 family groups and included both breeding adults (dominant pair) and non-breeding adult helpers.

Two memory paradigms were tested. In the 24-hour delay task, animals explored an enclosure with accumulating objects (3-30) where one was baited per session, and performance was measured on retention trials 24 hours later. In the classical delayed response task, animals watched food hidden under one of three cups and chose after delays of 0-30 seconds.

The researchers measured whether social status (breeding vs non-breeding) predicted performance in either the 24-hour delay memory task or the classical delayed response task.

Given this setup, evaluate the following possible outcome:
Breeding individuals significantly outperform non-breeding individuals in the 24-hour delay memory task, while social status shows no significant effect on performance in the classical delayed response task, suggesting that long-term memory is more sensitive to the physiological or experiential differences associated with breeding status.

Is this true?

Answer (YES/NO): NO